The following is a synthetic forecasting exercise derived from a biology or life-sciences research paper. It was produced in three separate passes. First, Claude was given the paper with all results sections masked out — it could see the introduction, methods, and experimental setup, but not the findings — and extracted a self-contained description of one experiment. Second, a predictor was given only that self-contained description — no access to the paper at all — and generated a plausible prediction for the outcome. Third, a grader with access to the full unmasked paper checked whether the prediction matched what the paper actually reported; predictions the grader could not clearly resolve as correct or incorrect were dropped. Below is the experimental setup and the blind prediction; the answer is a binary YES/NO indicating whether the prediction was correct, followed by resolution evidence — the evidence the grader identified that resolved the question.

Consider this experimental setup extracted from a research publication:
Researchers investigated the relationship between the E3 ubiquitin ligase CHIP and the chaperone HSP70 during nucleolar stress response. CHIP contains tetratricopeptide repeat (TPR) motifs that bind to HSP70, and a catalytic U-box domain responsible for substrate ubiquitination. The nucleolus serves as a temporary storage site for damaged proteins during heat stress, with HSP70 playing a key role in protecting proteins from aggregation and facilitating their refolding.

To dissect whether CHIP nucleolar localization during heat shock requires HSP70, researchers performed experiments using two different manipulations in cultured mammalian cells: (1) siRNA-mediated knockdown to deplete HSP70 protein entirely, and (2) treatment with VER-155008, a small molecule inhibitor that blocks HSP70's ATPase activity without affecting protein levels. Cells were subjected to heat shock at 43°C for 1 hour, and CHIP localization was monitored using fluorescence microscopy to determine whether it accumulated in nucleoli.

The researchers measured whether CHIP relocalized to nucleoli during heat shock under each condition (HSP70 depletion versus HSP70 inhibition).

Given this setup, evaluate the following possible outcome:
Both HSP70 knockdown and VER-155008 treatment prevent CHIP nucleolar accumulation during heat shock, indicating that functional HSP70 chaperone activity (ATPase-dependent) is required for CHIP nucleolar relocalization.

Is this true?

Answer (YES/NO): NO